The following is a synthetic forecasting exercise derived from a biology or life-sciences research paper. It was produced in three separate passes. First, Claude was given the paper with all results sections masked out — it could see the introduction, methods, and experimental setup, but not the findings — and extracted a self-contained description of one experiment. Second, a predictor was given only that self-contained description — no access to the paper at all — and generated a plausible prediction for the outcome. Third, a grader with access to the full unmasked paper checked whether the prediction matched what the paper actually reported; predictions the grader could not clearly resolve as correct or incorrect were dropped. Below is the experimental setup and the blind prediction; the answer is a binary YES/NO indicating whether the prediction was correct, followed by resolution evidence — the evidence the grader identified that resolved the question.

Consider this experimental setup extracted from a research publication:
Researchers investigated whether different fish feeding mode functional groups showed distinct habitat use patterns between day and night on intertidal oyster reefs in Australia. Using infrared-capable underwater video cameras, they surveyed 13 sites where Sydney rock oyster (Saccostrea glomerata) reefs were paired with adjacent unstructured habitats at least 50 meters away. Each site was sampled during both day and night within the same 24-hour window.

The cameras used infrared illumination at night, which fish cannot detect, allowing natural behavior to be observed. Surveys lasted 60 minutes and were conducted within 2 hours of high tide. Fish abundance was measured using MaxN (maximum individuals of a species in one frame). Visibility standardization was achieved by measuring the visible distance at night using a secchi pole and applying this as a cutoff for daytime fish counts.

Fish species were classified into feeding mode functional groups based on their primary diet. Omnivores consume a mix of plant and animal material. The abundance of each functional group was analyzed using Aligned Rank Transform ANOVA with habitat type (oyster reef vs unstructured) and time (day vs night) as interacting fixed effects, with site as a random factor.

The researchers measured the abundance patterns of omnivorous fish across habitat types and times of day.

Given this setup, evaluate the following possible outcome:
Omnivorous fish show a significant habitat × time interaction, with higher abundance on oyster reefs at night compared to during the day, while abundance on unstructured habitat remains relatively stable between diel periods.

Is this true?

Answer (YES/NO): NO